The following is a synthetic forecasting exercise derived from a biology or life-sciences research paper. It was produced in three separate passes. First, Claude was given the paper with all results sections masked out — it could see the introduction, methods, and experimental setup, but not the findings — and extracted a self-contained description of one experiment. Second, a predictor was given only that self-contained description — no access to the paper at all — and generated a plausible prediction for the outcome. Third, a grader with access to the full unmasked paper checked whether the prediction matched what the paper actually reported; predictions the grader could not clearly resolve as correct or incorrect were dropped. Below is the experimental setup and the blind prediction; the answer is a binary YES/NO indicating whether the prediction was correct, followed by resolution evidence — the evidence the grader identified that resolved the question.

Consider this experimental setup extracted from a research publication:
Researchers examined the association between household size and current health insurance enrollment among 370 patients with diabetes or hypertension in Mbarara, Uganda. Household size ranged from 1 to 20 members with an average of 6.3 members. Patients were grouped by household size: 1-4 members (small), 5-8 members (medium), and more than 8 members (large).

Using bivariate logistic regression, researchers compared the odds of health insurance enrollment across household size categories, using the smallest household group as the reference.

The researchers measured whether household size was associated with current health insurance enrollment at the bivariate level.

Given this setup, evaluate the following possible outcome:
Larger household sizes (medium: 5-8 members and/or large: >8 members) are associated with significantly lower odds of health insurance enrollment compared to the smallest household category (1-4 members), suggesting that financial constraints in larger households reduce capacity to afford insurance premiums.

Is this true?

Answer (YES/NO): NO